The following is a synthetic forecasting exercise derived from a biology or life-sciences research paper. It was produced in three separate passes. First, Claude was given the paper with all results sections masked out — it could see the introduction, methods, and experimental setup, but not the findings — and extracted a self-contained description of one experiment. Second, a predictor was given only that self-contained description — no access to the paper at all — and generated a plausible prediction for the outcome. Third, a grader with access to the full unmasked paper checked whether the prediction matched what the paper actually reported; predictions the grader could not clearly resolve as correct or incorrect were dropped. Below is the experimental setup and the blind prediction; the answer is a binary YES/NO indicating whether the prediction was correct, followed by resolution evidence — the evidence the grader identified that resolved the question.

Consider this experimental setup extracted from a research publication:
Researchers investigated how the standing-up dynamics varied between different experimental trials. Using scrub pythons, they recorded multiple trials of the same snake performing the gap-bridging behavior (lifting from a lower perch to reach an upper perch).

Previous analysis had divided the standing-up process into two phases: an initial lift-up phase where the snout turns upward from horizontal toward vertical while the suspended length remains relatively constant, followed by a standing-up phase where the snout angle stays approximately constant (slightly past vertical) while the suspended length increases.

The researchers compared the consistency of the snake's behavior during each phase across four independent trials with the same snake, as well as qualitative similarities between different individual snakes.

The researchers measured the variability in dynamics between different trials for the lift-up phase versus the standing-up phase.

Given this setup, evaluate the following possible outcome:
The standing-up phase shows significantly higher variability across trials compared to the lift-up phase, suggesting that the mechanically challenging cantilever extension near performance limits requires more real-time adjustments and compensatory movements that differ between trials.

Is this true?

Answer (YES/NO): NO